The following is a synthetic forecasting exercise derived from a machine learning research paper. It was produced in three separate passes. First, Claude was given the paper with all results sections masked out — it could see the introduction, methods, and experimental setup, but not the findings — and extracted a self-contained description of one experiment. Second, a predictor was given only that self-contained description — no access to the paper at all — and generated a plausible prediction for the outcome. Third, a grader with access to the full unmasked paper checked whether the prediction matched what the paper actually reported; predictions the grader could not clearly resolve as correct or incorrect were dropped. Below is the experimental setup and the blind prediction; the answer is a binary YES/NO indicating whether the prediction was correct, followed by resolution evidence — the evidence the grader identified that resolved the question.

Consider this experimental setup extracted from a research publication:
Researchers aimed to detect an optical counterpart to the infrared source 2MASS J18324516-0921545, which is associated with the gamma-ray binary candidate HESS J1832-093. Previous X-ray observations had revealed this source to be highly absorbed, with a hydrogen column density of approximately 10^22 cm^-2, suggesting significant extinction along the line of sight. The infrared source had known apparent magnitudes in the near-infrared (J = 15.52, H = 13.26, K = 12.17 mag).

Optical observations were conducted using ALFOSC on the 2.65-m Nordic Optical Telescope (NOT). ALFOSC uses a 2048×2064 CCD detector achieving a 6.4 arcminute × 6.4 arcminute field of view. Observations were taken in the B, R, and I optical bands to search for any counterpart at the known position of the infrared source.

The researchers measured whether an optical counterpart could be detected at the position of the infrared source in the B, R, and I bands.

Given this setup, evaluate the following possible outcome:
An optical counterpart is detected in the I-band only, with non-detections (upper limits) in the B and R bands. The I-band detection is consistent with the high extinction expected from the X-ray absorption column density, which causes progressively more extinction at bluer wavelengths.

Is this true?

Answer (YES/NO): NO